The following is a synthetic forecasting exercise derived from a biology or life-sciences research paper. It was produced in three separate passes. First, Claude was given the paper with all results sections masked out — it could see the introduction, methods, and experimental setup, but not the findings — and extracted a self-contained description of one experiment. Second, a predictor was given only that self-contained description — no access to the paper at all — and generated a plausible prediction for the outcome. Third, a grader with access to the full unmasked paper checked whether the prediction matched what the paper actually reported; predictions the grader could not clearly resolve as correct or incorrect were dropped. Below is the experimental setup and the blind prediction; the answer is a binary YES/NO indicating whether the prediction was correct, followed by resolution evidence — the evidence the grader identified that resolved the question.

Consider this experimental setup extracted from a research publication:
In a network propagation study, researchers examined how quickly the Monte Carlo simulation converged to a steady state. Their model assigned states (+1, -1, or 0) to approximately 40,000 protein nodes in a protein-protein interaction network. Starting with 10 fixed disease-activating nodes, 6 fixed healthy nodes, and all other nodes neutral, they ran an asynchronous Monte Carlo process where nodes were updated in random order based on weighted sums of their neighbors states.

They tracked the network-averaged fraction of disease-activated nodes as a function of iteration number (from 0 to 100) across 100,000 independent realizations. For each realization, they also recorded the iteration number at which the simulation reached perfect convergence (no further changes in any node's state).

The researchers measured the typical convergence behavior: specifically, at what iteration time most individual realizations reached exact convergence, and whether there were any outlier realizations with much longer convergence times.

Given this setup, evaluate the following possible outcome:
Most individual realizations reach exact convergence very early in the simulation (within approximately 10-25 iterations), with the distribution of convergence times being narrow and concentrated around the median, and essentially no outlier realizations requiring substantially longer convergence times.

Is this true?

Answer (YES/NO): NO